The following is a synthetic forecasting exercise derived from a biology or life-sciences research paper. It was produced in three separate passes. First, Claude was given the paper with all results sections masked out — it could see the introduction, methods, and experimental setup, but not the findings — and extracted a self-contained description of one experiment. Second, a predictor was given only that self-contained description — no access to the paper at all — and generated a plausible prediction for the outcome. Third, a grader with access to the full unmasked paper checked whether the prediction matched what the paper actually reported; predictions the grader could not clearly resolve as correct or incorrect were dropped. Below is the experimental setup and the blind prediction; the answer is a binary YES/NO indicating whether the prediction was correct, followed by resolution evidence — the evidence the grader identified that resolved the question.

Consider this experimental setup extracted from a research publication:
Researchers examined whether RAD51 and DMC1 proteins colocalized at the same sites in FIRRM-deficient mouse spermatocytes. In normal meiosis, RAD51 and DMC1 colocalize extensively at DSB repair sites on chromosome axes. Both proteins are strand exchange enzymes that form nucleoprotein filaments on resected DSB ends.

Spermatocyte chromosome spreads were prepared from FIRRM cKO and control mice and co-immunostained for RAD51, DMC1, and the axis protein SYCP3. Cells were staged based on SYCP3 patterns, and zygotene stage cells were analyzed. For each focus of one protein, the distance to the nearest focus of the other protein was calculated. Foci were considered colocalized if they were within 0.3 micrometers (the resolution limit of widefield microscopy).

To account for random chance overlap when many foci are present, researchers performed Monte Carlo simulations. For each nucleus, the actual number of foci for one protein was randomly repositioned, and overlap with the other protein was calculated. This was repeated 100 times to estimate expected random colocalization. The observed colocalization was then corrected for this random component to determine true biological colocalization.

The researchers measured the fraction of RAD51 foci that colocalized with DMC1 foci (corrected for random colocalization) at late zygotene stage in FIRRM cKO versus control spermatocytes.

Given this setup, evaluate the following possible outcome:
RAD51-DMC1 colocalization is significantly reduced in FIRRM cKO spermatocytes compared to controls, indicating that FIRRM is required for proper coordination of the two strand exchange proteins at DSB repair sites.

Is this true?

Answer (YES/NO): NO